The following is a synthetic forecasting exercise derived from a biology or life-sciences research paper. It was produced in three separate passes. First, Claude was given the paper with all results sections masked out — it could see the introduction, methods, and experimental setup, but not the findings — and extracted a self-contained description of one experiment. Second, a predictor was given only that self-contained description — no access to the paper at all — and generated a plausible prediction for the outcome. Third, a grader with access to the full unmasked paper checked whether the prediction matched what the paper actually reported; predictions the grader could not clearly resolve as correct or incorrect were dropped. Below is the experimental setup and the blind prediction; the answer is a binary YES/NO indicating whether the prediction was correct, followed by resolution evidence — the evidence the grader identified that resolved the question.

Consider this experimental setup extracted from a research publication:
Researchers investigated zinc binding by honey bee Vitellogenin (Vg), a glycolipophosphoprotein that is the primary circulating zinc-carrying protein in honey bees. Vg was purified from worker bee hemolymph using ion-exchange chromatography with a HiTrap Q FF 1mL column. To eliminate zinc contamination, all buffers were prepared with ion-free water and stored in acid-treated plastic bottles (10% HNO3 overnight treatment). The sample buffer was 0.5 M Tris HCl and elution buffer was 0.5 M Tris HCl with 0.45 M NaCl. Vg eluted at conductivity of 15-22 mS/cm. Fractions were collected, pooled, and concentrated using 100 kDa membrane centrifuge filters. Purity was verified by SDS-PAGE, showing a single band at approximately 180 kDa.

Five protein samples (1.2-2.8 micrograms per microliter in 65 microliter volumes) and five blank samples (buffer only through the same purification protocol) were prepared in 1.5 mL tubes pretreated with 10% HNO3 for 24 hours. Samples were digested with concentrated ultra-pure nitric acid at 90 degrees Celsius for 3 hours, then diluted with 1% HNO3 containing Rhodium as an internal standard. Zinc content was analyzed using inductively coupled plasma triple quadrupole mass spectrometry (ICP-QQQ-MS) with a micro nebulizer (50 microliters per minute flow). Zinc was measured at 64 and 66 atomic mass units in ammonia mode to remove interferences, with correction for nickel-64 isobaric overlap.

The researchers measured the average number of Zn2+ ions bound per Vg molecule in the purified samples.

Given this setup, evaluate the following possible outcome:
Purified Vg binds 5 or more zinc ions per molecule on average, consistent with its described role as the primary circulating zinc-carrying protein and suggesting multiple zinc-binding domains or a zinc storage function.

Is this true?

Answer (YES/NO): NO